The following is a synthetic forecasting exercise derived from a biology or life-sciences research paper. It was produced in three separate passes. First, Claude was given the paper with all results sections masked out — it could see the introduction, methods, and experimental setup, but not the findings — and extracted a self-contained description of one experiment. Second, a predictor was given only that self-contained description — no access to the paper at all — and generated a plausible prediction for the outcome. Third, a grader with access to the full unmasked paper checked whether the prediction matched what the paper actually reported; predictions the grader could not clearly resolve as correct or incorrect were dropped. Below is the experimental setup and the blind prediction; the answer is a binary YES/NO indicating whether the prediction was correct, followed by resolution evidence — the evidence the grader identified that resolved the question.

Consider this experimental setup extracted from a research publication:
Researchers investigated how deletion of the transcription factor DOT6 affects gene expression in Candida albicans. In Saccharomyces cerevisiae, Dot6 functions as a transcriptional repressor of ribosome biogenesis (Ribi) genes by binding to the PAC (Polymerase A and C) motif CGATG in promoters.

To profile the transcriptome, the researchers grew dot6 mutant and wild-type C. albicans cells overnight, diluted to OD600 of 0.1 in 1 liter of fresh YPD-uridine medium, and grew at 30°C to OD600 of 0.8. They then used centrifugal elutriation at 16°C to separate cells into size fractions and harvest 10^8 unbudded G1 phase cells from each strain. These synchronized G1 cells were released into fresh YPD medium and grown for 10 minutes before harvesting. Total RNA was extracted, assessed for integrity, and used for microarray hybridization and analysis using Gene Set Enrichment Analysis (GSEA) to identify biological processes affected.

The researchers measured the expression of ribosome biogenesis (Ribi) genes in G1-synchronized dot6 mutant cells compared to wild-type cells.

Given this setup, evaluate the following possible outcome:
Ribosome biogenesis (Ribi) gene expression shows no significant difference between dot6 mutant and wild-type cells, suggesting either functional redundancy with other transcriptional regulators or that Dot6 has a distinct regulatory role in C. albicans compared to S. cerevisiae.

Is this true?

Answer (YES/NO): NO